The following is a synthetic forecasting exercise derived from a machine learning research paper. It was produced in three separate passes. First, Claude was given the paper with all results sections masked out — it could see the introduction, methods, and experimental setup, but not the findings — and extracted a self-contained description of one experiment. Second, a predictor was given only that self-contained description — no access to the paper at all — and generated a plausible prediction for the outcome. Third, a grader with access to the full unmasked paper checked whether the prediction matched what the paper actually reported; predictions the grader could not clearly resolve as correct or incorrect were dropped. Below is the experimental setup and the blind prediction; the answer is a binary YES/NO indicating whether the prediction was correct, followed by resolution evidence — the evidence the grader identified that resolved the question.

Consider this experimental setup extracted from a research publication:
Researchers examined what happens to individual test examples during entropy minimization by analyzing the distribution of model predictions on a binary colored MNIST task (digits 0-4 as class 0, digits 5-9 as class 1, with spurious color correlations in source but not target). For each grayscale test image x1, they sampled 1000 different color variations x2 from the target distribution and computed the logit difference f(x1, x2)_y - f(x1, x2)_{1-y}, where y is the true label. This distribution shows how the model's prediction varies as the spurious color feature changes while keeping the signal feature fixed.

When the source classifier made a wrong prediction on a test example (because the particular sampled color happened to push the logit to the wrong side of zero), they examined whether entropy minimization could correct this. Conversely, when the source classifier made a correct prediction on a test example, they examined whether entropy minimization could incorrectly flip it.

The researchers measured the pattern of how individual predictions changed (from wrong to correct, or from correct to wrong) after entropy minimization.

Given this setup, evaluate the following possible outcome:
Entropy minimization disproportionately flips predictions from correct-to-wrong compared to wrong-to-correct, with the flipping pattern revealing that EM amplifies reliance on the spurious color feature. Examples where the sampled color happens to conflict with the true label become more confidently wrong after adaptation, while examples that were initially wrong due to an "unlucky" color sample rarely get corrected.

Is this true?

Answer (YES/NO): NO